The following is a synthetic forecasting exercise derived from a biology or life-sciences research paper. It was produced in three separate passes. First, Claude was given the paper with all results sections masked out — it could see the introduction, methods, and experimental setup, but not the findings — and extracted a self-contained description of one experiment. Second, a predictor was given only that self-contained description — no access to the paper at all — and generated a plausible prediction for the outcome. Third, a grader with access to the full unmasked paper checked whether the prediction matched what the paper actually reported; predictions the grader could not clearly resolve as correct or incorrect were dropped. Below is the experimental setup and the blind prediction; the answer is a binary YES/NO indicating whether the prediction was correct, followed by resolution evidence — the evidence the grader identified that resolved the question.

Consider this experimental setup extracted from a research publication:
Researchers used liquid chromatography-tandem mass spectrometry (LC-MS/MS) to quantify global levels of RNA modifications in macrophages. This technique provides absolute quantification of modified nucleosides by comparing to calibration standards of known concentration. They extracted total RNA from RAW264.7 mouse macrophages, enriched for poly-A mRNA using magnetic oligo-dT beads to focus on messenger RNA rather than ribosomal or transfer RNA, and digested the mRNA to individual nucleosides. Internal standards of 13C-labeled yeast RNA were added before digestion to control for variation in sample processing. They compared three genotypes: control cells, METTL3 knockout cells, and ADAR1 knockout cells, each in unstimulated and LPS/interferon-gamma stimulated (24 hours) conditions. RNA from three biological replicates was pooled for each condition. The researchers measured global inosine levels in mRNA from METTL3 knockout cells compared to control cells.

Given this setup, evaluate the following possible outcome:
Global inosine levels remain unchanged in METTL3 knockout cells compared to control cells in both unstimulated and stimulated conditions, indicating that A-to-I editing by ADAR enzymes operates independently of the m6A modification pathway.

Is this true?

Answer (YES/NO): NO